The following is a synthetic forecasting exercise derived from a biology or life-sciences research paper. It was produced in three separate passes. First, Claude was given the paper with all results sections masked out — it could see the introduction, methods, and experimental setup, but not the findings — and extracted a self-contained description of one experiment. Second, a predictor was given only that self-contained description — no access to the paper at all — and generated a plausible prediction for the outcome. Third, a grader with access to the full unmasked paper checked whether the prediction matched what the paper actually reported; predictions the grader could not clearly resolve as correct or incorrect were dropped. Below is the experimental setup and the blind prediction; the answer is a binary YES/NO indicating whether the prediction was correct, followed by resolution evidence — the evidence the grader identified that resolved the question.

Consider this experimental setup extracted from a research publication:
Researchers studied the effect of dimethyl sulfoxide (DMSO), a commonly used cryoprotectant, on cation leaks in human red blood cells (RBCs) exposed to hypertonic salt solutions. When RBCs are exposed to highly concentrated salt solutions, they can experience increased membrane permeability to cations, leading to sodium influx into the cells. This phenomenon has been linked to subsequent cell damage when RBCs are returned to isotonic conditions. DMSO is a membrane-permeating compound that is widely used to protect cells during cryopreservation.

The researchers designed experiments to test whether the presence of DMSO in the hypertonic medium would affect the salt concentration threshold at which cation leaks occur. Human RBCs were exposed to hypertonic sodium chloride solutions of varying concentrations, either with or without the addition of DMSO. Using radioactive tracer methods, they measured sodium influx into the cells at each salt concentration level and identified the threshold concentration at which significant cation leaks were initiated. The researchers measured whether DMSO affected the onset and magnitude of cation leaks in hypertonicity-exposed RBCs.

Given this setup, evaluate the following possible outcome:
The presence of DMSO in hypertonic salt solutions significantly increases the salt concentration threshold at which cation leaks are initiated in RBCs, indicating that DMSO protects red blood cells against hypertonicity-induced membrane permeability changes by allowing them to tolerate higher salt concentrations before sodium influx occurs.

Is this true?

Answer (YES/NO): YES